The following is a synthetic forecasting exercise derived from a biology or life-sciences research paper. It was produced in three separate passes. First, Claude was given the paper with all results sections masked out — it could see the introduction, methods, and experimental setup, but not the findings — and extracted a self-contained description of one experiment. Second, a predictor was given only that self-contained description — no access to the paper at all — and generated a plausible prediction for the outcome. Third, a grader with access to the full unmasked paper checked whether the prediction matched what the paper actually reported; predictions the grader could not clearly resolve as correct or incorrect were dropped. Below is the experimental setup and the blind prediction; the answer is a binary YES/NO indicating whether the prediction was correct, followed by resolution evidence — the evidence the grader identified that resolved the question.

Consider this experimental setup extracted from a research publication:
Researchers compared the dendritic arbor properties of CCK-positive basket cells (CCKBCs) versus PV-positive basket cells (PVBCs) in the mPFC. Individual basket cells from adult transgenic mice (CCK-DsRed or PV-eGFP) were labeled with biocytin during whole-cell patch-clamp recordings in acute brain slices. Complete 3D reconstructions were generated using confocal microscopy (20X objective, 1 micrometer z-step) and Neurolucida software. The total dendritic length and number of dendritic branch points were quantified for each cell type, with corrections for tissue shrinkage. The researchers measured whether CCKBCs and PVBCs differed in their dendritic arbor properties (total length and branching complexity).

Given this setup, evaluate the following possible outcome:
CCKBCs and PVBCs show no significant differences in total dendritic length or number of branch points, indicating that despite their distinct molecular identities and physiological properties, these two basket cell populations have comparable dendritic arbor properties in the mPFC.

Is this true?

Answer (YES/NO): NO